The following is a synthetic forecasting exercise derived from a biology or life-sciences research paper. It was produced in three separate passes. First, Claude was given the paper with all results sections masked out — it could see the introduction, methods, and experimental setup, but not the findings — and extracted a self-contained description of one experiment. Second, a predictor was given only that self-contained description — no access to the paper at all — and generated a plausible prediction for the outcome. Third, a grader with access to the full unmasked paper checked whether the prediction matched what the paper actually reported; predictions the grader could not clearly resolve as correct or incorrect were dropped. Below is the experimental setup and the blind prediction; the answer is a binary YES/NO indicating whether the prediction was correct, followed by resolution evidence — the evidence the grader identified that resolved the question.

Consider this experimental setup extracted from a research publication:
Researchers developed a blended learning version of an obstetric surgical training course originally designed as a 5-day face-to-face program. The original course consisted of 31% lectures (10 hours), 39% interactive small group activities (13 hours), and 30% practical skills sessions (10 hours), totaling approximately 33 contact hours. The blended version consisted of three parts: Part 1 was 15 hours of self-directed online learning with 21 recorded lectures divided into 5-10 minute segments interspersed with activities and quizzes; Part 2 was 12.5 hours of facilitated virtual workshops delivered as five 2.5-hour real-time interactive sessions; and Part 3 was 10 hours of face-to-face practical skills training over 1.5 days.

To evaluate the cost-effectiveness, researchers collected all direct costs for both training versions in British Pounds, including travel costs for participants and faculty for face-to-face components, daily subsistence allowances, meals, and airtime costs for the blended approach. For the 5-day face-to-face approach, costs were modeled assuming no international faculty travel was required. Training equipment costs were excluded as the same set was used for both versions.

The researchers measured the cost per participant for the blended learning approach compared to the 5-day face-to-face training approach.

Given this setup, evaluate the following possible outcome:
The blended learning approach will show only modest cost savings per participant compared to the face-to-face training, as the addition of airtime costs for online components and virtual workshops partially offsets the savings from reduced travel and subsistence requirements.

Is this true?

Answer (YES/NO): NO